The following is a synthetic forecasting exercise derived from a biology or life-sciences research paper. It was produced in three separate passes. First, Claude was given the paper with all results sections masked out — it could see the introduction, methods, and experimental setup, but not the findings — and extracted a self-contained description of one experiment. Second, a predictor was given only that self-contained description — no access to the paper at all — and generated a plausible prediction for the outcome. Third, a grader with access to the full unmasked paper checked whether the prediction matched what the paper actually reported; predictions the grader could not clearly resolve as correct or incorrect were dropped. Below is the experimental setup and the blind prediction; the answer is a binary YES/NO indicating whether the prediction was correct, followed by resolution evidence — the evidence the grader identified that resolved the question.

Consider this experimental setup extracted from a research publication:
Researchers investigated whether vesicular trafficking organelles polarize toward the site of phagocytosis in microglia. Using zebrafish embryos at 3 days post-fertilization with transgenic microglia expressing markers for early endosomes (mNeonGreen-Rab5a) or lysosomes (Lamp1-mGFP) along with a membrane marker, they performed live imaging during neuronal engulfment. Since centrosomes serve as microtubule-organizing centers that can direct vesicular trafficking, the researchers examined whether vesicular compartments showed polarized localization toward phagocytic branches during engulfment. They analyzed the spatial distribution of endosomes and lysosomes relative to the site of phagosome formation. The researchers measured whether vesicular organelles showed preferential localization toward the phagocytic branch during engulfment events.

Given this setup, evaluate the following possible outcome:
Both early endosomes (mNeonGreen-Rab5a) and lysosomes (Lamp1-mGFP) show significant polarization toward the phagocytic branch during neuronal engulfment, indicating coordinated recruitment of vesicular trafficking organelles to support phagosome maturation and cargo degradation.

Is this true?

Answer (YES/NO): NO